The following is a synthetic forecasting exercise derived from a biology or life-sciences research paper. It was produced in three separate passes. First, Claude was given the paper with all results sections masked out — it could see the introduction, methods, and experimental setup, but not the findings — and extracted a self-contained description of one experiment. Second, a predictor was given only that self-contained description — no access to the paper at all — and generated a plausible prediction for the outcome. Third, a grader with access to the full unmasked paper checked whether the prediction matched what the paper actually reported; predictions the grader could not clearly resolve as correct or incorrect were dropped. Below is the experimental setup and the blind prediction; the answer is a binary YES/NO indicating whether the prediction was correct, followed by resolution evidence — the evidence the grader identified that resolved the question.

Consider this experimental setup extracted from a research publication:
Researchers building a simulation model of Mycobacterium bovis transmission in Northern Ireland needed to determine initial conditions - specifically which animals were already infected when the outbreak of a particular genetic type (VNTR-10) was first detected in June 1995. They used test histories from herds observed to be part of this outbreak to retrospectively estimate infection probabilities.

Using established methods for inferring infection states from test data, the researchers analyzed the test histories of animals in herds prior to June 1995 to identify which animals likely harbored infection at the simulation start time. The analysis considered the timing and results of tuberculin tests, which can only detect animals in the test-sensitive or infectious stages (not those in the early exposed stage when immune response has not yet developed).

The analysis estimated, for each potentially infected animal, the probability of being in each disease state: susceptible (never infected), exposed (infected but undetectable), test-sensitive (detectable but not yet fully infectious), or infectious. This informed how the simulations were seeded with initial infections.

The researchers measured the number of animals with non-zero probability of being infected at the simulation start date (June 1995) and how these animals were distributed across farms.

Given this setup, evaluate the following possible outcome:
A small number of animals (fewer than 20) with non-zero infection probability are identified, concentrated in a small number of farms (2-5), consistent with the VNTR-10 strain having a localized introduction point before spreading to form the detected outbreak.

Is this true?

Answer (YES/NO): NO